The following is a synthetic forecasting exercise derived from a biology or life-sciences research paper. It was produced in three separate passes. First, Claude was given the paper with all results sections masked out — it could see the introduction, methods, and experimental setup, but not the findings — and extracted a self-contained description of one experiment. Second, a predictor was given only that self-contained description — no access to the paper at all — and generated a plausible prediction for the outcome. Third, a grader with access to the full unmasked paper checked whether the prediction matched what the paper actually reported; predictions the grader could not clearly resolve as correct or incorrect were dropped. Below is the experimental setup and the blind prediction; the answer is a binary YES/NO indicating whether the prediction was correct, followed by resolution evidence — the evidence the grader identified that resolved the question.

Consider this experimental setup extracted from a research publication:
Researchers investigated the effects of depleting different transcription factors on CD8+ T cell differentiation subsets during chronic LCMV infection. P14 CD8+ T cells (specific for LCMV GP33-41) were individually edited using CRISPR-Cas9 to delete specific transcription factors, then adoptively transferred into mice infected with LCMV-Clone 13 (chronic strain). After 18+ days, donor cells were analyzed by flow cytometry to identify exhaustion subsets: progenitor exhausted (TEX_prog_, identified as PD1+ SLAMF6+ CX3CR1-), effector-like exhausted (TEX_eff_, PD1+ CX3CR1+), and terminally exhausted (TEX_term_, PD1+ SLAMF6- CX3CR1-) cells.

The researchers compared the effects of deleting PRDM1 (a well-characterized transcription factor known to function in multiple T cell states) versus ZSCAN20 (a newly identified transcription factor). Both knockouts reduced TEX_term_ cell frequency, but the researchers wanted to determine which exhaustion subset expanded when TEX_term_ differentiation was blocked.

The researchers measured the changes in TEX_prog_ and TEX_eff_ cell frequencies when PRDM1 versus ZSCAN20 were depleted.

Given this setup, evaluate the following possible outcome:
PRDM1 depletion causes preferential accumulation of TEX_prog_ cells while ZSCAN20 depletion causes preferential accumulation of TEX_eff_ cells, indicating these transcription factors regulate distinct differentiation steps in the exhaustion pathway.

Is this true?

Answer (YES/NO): YES